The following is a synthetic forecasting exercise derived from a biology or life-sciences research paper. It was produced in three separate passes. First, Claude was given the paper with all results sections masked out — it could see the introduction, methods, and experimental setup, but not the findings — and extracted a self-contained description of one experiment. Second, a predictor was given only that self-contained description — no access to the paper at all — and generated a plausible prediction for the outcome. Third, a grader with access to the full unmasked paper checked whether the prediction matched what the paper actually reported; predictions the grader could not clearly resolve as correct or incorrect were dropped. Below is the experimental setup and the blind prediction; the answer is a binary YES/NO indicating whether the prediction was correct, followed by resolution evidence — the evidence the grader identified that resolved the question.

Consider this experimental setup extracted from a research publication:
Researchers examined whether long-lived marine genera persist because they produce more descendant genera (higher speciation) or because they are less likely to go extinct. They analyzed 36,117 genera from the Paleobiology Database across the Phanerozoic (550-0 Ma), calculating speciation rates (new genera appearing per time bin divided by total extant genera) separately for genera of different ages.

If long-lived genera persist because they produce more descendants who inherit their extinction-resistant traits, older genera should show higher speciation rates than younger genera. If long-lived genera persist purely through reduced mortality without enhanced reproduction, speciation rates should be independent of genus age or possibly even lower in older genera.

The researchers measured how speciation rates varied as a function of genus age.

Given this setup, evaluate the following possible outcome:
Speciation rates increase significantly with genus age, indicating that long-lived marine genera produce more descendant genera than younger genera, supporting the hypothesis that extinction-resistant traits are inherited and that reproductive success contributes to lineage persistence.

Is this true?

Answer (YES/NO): NO